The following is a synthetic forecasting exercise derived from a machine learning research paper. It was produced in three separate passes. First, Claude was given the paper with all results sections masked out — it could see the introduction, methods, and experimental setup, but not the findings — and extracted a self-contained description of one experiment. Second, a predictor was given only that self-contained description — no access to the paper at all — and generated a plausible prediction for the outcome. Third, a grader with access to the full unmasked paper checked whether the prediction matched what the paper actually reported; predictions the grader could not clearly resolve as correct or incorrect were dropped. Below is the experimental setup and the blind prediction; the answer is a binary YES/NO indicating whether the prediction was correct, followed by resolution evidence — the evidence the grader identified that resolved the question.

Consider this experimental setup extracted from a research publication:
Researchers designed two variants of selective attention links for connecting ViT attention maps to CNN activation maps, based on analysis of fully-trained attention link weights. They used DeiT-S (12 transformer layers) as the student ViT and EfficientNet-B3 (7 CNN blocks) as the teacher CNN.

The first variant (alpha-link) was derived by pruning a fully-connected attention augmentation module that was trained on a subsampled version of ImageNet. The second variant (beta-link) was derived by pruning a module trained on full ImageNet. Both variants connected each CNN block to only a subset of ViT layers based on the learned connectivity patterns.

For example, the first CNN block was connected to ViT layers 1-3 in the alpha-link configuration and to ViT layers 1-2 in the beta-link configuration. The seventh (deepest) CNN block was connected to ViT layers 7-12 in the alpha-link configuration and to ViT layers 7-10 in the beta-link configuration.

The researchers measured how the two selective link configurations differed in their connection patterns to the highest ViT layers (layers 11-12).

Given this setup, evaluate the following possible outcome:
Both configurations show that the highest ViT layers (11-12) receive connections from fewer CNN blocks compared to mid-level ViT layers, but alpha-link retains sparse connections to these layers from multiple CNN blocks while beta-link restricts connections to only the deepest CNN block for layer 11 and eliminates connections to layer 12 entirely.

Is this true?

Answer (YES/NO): NO